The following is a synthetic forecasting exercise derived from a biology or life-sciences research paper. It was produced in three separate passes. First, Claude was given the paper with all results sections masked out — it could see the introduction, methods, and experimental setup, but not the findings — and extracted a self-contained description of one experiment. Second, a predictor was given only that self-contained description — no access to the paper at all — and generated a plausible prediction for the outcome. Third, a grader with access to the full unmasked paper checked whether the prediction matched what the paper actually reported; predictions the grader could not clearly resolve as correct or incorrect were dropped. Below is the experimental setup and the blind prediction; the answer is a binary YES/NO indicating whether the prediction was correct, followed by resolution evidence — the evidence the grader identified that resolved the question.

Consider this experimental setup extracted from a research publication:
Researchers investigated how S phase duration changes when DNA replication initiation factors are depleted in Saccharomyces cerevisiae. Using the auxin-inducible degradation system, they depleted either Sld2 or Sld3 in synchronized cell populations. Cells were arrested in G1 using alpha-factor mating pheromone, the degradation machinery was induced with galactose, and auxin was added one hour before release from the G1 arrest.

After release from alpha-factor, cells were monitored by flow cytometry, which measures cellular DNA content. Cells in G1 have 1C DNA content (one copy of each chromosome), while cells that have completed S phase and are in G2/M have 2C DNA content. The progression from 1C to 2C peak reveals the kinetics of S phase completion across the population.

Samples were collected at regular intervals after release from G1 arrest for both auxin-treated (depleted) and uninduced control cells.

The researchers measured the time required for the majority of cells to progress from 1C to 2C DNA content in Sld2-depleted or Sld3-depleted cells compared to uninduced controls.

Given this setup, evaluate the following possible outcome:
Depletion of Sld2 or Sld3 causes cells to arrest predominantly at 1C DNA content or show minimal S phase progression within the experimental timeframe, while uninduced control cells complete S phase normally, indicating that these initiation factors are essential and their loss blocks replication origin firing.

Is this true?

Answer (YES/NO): NO